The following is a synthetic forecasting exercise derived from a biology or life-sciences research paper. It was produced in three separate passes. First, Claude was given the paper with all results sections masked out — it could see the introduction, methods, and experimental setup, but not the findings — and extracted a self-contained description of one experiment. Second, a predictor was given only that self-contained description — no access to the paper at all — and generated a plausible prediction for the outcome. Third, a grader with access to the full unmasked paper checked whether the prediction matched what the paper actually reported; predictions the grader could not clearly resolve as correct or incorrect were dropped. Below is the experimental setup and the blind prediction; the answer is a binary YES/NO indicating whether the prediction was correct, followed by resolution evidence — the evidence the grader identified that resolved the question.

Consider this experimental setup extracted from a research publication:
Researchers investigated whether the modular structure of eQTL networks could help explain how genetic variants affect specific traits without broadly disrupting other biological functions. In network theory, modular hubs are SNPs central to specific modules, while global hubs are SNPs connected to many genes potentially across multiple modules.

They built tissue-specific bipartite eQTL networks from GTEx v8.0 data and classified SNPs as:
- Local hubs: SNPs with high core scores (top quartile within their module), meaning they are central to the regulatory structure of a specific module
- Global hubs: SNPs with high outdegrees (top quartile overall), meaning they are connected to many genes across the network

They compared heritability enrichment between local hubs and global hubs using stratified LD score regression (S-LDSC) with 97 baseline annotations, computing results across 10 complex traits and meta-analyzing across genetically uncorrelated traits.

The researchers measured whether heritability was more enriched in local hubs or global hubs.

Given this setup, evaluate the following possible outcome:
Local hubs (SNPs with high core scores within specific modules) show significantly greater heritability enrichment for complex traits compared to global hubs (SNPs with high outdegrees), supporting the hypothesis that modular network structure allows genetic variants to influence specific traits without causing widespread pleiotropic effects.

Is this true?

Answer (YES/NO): YES